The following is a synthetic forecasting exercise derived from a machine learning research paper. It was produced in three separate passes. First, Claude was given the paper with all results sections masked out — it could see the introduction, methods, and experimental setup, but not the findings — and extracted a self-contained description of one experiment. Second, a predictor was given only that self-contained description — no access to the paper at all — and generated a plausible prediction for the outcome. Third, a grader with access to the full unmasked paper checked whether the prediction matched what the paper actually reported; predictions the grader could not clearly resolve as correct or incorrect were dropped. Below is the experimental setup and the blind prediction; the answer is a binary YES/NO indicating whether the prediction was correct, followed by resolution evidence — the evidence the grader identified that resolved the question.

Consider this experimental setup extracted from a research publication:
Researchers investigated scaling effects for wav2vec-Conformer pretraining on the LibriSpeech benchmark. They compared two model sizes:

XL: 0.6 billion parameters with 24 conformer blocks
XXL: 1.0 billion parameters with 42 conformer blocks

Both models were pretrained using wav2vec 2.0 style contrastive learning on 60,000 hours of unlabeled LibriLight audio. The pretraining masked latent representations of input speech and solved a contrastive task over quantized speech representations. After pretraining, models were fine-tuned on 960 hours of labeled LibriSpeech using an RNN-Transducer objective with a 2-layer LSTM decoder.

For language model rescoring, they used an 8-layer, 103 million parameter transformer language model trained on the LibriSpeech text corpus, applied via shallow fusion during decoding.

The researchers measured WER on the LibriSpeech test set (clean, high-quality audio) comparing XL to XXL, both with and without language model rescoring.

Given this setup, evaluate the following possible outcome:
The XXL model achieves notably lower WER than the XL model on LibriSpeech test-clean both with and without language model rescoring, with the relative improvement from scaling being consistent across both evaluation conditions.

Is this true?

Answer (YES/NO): NO